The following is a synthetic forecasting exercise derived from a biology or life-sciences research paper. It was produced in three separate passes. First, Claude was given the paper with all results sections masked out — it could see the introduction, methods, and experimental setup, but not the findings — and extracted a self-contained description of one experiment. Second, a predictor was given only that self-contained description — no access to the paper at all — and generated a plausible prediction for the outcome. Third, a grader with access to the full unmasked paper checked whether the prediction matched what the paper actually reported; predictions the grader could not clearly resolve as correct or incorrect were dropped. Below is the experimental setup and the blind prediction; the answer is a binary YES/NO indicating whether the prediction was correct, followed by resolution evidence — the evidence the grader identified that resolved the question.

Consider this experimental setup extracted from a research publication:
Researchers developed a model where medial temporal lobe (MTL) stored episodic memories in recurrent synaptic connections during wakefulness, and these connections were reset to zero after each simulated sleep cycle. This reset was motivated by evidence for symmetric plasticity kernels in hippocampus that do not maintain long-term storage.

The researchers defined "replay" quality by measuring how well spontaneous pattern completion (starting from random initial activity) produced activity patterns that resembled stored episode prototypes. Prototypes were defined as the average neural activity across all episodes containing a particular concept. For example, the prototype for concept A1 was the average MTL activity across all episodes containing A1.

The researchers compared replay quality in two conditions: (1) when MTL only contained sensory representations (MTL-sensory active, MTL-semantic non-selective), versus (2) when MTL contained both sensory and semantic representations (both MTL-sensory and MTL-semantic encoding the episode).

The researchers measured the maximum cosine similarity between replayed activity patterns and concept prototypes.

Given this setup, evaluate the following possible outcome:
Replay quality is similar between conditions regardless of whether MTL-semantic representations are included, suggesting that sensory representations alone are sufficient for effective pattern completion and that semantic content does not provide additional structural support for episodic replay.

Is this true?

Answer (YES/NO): NO